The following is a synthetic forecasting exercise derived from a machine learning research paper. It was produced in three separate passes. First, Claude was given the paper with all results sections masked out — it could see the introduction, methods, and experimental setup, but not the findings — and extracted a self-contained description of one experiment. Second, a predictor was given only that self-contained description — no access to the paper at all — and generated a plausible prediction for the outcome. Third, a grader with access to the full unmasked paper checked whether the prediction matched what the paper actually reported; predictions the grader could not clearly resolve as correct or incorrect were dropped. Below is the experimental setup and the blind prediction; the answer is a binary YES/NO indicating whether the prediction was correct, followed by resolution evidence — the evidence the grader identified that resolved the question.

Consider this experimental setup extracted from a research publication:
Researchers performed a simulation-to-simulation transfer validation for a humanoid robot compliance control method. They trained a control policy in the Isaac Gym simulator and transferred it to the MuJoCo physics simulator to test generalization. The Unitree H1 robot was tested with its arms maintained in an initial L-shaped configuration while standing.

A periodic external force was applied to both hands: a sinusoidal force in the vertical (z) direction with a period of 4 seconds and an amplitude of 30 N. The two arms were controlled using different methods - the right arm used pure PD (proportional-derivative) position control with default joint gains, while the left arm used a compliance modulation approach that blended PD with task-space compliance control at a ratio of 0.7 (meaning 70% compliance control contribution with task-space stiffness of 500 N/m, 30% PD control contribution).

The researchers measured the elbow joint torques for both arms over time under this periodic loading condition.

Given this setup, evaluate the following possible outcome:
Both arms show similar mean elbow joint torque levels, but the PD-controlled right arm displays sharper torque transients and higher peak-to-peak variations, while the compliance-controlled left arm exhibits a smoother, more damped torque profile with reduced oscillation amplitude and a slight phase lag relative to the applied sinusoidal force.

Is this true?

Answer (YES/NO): NO